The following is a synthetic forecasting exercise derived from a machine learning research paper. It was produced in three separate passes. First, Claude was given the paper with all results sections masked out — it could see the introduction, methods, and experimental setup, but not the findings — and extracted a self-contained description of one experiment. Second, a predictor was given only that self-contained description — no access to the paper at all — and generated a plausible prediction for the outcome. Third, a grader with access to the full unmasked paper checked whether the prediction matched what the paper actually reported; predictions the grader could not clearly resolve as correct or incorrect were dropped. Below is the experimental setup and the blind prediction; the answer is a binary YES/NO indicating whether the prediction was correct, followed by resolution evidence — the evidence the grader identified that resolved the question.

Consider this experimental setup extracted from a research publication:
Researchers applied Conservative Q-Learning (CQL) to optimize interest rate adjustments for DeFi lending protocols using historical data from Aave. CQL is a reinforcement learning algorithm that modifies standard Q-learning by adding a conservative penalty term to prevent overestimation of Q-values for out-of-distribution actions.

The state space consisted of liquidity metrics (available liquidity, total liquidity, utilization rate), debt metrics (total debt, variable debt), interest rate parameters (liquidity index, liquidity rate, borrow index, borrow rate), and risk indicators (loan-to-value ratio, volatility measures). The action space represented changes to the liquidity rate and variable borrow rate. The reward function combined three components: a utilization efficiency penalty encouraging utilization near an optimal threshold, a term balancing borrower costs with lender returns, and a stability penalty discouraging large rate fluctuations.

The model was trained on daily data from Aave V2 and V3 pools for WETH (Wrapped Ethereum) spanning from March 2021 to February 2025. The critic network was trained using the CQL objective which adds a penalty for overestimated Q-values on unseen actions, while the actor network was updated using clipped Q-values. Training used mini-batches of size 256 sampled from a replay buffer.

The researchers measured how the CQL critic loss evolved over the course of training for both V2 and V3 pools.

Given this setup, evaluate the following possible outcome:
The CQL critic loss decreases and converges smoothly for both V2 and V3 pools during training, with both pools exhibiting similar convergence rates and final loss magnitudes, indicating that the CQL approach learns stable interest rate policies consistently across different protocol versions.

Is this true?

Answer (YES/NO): NO